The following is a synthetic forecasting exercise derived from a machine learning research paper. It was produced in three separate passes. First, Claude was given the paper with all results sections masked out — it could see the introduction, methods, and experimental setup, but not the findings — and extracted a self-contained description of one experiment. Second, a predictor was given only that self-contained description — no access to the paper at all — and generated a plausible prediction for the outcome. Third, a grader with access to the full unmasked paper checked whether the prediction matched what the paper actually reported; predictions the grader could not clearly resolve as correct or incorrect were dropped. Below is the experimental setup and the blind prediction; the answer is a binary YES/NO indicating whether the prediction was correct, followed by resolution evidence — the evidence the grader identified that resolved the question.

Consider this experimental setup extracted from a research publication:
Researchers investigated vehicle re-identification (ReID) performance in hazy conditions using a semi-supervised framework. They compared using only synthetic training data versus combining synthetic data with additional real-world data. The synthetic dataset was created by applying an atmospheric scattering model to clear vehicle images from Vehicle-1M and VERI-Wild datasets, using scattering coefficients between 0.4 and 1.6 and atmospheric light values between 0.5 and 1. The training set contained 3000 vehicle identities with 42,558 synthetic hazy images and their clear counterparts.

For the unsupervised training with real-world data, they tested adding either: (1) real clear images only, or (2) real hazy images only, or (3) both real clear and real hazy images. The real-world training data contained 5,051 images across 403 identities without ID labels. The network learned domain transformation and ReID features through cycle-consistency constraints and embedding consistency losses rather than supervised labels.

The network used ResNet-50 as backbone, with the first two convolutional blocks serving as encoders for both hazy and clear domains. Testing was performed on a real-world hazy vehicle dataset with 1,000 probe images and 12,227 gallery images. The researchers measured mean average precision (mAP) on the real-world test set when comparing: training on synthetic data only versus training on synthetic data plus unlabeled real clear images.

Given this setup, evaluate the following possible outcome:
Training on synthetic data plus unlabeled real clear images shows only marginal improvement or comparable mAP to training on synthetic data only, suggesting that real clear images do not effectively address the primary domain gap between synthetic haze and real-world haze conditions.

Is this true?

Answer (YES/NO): NO